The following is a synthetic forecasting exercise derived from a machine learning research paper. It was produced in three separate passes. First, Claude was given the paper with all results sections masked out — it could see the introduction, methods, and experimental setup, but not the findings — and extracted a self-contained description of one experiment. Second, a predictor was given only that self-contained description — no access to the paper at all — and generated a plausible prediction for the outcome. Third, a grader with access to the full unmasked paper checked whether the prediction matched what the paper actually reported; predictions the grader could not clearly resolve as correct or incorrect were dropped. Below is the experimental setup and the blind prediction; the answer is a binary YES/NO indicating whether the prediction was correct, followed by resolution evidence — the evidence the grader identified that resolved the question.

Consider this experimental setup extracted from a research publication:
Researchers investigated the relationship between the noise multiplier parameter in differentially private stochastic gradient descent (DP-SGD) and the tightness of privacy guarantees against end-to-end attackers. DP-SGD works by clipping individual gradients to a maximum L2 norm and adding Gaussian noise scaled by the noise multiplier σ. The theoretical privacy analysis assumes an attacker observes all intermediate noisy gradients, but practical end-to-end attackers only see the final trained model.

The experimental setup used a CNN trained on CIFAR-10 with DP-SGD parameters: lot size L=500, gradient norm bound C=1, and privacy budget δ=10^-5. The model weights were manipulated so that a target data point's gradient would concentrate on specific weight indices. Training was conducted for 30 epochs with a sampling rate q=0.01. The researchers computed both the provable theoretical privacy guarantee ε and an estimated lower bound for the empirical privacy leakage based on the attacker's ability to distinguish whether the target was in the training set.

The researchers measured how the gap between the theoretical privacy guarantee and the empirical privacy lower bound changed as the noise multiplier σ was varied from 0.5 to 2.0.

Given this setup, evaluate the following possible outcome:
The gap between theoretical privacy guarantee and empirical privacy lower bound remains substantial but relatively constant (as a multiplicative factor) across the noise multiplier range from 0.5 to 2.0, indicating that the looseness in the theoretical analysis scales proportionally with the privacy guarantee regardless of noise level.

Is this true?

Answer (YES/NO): NO